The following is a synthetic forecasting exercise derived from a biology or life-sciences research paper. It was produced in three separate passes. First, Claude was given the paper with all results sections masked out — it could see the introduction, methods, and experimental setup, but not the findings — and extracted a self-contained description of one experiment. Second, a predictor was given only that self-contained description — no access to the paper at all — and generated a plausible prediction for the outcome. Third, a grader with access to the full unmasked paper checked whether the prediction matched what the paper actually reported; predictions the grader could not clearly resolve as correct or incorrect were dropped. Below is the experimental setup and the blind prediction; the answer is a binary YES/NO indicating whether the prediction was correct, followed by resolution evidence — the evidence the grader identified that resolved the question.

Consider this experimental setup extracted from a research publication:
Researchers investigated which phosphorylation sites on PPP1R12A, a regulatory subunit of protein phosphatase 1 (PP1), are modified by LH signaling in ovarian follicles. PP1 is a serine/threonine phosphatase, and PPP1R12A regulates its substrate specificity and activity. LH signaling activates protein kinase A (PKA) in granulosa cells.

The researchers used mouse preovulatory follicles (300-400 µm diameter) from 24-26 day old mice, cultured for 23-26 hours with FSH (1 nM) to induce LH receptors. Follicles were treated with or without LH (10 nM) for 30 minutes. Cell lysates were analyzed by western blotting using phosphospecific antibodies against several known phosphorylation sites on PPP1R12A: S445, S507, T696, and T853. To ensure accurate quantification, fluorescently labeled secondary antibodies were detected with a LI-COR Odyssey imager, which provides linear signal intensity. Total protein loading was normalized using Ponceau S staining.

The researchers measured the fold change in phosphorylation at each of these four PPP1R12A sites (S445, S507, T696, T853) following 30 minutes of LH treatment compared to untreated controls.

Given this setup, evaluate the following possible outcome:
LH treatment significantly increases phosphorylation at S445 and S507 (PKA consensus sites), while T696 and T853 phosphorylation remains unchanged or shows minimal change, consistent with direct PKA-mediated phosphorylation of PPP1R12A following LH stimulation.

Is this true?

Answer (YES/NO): NO